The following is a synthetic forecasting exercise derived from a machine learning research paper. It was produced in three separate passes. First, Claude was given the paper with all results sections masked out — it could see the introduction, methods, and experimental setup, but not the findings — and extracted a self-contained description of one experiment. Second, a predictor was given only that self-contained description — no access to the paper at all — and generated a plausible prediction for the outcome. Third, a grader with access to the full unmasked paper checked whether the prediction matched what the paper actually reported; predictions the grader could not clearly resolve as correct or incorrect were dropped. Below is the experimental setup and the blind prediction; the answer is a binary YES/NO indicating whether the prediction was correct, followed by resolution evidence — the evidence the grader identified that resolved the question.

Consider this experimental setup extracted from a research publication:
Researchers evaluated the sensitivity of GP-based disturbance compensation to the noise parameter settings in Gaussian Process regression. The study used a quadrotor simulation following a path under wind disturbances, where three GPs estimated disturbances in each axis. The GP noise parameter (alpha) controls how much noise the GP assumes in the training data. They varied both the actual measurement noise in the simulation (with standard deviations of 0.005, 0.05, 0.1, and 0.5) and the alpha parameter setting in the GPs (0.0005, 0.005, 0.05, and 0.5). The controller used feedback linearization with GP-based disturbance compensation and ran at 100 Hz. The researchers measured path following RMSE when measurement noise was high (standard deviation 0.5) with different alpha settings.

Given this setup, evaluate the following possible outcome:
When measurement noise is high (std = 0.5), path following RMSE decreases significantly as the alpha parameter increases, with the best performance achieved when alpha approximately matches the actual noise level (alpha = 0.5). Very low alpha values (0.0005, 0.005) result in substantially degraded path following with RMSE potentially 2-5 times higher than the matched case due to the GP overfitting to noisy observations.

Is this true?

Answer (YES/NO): NO